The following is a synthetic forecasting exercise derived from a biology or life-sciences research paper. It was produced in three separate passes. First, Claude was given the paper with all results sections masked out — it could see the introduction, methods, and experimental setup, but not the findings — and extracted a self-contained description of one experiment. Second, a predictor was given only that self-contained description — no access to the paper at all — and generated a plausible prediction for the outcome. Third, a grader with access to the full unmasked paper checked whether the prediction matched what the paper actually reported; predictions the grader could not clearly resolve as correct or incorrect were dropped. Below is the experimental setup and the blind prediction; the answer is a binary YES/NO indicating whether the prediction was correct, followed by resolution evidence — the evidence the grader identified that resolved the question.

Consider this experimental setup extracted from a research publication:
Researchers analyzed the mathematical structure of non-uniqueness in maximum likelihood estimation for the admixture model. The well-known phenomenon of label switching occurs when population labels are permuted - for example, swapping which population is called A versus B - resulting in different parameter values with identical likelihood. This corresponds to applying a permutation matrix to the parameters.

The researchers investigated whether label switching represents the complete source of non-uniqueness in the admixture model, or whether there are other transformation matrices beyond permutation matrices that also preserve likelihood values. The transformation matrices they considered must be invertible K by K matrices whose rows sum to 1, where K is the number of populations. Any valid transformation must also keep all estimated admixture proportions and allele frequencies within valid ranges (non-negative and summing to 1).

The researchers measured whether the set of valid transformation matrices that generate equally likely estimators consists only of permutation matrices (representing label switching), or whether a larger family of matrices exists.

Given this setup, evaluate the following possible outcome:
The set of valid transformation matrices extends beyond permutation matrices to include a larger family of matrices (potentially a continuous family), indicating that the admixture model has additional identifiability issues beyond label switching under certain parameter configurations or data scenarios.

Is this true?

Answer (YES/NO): YES